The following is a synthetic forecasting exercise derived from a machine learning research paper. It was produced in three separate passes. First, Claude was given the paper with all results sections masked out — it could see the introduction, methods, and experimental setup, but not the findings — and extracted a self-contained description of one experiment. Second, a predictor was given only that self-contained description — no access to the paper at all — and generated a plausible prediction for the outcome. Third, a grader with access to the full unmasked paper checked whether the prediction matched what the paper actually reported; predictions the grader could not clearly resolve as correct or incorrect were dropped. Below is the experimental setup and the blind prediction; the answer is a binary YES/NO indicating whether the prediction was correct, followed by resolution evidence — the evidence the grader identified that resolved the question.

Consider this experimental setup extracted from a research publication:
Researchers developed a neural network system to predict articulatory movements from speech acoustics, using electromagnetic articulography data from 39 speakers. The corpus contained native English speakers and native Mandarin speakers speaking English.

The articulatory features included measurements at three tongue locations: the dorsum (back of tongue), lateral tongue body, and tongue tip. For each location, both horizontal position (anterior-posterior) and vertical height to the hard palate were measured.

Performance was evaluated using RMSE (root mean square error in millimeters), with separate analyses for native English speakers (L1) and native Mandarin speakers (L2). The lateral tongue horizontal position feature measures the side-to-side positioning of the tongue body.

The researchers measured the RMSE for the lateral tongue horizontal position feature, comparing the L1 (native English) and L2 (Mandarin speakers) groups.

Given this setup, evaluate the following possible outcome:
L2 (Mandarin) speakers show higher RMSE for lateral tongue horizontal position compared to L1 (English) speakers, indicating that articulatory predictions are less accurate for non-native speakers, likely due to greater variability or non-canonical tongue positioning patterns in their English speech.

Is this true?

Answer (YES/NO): YES